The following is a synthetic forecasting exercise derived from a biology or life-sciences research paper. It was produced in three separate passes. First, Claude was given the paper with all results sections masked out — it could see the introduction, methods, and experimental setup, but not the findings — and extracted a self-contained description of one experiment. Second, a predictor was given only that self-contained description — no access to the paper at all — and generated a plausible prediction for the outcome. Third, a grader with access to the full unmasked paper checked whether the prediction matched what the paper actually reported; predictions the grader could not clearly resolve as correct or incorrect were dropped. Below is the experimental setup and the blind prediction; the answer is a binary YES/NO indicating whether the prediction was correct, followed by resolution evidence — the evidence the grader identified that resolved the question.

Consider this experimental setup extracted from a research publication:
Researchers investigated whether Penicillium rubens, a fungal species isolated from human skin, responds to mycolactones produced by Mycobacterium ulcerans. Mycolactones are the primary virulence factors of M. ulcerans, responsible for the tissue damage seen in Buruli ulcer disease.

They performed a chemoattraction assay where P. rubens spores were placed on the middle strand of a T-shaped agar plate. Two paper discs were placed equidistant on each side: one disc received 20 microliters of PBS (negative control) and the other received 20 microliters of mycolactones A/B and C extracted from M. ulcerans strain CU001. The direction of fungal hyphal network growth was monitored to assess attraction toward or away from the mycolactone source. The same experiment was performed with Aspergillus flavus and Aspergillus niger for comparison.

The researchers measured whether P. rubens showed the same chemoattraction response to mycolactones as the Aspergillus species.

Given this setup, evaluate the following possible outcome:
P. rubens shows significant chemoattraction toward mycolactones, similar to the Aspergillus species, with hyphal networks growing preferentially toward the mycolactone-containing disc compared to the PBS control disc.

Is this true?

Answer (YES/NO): NO